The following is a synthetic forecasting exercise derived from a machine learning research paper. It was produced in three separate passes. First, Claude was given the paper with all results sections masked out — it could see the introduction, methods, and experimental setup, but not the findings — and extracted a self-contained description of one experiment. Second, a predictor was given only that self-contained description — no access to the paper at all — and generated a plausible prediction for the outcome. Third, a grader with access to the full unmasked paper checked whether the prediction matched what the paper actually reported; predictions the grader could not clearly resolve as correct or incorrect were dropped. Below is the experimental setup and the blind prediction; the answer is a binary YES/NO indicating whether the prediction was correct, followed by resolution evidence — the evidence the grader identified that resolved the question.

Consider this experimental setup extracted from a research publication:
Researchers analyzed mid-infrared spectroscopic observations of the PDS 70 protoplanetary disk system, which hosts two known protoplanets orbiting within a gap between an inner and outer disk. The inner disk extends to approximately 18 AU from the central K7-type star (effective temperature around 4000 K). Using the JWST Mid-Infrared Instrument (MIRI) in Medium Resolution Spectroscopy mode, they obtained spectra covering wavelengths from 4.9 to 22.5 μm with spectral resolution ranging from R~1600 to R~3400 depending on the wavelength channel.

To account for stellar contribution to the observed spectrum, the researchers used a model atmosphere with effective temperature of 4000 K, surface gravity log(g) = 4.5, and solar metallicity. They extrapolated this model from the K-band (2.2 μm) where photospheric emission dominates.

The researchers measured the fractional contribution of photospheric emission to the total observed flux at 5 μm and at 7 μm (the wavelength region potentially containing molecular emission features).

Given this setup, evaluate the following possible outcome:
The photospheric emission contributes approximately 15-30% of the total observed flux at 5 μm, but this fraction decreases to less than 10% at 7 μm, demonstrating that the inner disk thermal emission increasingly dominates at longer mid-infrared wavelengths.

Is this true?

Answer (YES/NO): NO